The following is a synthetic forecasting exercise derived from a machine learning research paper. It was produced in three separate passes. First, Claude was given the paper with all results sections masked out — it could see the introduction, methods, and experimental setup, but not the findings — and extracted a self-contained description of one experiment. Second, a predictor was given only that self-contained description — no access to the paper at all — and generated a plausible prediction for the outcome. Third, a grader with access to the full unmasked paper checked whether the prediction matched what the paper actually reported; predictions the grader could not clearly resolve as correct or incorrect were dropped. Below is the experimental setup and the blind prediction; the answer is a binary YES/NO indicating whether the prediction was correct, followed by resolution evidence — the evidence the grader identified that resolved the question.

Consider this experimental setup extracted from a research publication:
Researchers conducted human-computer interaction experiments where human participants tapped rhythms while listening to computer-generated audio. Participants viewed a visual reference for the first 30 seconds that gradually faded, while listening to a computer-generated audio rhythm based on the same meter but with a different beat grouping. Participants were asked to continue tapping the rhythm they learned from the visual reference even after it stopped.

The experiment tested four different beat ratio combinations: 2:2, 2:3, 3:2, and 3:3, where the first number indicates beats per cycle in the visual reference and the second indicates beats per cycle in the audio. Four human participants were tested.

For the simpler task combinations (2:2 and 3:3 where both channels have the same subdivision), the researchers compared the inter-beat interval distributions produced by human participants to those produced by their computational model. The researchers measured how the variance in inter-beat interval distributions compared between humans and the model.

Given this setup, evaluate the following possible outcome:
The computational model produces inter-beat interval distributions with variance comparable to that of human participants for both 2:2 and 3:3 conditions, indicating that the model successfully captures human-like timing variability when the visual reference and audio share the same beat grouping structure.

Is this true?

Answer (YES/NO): NO